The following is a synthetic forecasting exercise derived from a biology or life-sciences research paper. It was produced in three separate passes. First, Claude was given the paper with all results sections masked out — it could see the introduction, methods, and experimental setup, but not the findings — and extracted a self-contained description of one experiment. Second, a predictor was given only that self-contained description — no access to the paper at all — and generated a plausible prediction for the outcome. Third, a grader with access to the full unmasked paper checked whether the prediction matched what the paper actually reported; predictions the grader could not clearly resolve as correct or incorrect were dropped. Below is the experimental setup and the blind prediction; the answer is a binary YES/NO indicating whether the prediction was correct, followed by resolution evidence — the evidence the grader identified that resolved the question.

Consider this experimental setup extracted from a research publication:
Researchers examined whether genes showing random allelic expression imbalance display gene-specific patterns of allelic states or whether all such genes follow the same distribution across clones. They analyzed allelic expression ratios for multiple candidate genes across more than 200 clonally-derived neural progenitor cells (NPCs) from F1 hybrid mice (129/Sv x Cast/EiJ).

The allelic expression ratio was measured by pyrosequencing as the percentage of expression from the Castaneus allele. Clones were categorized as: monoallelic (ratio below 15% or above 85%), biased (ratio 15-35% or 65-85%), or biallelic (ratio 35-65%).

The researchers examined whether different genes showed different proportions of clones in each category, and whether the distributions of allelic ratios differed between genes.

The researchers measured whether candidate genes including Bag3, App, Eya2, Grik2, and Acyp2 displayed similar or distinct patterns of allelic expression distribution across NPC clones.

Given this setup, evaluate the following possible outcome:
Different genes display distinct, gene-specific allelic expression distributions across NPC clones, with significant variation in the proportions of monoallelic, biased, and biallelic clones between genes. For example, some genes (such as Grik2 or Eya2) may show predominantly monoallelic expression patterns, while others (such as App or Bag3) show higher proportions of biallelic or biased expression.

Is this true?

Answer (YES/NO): YES